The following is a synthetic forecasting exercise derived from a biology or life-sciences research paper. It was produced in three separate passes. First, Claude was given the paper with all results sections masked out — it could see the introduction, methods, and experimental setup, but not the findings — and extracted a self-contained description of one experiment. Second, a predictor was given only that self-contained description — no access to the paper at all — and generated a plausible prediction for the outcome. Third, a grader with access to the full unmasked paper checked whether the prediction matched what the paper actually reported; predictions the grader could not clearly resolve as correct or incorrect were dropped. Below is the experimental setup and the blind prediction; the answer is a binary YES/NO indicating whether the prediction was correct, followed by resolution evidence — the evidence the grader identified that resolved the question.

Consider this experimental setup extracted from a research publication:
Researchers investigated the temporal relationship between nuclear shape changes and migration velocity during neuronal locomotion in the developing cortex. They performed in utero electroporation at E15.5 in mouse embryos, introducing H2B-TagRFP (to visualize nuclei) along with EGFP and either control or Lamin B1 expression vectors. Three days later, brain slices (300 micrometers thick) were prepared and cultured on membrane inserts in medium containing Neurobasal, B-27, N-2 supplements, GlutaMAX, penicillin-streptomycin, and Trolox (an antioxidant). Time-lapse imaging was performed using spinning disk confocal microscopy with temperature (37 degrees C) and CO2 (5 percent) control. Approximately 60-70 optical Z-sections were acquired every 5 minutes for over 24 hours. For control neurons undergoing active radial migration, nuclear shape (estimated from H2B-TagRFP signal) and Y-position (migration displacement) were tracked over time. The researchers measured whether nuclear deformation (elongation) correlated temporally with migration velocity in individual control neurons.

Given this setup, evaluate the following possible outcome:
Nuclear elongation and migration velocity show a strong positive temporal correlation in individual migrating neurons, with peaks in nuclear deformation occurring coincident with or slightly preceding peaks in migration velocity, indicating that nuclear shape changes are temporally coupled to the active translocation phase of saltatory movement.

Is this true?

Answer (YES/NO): YES